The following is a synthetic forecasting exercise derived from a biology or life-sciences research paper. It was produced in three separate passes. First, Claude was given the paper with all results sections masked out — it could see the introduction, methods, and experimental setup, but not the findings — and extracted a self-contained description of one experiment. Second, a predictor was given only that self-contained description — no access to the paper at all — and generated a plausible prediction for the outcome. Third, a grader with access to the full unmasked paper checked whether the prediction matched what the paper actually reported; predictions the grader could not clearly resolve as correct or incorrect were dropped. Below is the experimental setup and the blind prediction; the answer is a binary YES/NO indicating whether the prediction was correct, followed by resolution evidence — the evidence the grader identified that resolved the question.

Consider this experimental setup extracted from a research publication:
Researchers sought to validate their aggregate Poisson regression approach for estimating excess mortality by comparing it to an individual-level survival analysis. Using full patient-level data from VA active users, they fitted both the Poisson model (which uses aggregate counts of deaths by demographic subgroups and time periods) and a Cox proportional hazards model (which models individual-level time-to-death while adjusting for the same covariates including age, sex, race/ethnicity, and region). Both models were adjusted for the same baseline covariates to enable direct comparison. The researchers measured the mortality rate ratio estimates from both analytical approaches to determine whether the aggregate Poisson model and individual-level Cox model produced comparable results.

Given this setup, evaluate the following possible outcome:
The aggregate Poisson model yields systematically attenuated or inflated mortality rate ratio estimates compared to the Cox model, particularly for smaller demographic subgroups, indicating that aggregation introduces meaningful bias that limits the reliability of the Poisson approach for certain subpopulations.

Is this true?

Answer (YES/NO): NO